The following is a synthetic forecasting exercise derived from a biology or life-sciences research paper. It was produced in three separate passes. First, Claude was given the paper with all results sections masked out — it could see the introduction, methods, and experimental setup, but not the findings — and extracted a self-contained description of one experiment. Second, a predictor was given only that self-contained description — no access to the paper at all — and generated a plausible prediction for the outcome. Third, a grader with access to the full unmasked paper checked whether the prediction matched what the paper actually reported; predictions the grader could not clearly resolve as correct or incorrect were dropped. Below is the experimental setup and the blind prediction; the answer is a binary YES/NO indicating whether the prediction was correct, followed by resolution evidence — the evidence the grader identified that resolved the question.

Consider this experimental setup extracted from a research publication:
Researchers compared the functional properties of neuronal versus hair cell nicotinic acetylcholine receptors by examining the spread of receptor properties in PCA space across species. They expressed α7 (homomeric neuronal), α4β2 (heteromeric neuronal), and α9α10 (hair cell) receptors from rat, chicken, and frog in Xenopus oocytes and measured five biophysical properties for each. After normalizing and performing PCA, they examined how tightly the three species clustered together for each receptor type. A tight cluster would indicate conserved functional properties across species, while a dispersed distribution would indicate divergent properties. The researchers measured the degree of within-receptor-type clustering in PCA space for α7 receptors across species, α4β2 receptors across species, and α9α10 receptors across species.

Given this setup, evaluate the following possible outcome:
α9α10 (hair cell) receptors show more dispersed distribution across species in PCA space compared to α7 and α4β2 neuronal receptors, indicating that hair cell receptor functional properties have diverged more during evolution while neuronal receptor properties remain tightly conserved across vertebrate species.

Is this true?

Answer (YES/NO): YES